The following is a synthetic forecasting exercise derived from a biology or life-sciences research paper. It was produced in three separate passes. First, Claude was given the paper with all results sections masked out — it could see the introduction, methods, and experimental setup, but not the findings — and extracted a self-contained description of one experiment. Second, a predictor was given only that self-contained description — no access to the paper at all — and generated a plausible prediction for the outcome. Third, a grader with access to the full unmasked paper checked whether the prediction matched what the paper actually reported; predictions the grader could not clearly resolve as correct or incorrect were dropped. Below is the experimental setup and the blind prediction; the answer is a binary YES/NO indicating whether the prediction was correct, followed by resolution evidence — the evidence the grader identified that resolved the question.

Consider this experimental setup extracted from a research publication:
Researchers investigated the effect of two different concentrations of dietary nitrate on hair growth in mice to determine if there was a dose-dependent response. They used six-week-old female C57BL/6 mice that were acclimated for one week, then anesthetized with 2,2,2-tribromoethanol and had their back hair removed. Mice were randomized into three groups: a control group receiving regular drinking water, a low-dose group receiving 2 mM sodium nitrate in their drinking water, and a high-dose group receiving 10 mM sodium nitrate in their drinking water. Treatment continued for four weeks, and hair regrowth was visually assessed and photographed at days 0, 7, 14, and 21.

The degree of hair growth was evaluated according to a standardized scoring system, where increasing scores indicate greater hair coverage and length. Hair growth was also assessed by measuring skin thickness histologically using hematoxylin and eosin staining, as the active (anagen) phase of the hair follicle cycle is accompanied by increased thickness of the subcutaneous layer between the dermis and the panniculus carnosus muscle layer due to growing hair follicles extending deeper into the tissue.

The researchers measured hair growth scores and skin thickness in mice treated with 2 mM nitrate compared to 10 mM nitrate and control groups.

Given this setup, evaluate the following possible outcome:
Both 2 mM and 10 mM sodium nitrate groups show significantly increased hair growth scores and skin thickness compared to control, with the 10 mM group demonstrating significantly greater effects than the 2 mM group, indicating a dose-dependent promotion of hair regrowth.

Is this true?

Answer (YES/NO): NO